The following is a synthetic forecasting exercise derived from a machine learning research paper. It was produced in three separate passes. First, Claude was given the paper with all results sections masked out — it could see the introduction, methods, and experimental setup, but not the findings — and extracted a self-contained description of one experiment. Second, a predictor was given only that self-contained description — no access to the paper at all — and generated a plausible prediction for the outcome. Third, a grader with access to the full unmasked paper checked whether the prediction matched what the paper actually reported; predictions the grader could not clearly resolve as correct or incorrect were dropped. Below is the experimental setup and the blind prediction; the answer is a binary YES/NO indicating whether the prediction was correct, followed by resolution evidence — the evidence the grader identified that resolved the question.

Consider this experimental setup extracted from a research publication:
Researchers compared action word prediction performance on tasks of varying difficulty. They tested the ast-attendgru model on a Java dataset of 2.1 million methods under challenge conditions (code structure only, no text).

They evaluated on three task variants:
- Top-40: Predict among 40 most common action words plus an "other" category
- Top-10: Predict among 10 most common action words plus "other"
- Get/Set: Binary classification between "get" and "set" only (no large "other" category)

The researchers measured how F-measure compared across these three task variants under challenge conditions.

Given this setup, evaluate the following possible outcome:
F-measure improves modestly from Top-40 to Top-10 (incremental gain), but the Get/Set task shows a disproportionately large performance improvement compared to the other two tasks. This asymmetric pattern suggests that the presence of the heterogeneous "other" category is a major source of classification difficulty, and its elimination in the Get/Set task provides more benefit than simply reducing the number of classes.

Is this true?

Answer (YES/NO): NO